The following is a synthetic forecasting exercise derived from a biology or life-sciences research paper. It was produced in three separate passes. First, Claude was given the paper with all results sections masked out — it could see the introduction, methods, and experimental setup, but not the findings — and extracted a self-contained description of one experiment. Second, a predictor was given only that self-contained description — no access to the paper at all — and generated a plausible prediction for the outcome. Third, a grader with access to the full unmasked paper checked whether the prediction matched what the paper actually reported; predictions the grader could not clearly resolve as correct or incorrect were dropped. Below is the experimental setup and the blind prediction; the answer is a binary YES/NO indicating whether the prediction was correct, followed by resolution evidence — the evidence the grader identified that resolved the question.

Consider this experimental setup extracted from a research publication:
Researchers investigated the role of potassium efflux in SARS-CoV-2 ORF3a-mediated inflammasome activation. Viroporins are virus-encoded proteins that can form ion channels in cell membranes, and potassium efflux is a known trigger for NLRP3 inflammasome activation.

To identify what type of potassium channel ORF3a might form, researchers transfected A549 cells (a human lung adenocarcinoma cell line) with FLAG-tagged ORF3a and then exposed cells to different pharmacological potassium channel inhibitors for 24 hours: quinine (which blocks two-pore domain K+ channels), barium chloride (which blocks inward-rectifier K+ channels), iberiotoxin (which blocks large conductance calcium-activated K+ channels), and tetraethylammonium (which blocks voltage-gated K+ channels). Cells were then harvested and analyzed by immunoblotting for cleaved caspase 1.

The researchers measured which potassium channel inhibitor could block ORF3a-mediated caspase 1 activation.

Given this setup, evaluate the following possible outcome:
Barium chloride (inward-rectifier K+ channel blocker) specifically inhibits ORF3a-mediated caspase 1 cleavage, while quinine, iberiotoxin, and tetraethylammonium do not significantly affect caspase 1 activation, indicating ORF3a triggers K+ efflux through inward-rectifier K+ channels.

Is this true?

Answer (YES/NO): YES